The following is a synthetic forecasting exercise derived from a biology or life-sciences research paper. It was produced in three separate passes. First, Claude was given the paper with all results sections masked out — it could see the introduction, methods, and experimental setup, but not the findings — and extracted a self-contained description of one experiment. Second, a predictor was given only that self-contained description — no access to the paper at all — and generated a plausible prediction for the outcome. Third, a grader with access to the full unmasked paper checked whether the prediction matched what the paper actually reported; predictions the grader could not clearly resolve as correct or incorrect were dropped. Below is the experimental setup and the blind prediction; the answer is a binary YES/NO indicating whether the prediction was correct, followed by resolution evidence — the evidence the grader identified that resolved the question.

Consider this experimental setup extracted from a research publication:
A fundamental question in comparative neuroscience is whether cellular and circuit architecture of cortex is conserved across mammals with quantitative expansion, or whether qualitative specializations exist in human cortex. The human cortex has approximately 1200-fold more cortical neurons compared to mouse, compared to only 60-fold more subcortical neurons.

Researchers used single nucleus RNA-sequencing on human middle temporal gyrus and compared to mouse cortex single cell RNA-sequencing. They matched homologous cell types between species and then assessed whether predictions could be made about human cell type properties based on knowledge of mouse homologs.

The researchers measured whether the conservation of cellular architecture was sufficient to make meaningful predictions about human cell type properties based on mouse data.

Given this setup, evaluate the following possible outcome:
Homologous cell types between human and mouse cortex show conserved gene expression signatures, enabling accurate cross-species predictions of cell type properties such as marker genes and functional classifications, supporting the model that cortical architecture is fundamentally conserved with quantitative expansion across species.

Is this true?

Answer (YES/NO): NO